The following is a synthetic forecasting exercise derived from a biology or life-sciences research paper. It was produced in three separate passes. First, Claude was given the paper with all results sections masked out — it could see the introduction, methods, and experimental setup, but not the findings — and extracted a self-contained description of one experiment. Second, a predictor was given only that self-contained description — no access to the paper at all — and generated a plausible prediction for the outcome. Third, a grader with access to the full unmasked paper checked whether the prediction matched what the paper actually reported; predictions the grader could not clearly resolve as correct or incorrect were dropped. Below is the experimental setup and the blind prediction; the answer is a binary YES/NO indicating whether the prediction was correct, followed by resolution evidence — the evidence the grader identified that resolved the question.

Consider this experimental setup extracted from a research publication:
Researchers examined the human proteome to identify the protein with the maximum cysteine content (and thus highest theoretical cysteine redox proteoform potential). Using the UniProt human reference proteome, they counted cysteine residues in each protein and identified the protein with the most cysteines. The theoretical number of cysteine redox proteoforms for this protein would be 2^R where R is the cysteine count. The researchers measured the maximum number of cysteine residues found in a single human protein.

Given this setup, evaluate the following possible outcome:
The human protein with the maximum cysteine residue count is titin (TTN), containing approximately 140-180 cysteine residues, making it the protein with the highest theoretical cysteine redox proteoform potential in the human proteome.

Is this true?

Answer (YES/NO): NO